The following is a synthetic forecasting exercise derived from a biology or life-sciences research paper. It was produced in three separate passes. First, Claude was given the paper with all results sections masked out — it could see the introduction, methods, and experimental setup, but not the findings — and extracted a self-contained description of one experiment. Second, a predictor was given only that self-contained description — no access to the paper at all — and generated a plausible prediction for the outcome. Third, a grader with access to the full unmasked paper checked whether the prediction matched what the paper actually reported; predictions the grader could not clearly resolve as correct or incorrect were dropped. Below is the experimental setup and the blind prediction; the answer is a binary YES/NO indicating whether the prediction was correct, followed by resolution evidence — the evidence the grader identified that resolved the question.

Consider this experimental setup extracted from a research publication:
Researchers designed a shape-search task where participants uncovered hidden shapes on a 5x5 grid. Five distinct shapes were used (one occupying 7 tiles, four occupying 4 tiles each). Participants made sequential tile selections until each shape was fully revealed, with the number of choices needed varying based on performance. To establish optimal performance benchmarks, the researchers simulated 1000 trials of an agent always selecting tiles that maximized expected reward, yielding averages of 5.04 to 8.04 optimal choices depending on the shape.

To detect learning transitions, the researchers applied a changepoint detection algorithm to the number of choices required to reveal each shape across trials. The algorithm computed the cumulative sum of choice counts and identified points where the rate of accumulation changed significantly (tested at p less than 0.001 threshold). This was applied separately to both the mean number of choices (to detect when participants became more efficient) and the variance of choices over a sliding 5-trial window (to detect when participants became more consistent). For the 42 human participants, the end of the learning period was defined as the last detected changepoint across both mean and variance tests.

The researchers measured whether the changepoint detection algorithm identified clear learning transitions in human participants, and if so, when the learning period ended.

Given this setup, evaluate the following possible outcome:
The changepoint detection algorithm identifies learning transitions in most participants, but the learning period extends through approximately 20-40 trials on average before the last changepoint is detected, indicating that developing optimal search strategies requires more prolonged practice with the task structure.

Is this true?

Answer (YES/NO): NO